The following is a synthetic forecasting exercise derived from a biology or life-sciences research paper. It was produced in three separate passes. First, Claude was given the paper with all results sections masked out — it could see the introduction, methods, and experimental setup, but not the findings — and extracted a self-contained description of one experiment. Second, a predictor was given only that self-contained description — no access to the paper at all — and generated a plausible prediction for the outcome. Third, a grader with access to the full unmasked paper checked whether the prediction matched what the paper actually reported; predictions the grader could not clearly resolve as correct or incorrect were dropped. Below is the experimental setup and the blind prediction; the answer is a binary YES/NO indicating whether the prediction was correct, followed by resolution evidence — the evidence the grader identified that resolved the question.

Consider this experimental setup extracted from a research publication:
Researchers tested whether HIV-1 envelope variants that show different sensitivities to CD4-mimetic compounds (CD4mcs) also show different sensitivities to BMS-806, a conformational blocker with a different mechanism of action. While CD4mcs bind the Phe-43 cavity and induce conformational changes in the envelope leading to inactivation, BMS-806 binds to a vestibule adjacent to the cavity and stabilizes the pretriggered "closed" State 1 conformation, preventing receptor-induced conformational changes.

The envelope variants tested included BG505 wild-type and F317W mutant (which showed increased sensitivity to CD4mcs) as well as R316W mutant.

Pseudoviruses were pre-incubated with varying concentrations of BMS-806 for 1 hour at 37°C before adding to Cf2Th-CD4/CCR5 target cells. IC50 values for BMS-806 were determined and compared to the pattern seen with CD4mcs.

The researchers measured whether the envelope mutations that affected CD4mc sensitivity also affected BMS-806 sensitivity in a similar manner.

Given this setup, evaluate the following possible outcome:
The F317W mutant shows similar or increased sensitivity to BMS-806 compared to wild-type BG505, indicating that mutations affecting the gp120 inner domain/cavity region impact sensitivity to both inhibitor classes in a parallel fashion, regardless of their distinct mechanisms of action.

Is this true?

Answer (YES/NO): NO